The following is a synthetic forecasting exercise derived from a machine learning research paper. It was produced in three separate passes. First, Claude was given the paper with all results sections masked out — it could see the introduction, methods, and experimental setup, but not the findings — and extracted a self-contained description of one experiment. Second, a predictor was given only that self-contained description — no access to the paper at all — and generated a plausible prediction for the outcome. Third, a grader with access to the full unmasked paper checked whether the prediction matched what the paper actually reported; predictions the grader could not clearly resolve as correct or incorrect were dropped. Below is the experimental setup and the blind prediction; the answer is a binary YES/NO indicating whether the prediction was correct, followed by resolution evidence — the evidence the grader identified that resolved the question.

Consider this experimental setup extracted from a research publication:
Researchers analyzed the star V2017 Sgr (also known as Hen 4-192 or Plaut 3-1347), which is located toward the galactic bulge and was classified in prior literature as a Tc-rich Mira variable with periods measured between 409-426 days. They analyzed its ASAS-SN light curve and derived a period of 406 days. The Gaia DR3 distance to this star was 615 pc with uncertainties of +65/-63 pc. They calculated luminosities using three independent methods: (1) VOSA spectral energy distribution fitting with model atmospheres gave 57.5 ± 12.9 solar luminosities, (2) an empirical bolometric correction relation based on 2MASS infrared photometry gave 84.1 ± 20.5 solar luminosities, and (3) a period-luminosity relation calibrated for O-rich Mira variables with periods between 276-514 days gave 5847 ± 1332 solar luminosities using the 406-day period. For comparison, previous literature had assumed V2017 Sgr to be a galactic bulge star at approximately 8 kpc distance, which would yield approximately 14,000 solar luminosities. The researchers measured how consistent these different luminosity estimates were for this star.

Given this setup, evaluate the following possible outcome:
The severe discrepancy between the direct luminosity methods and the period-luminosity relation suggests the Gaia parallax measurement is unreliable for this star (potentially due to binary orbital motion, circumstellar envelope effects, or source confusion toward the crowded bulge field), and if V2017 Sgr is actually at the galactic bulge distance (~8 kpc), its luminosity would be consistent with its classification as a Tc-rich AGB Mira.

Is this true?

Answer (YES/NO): YES